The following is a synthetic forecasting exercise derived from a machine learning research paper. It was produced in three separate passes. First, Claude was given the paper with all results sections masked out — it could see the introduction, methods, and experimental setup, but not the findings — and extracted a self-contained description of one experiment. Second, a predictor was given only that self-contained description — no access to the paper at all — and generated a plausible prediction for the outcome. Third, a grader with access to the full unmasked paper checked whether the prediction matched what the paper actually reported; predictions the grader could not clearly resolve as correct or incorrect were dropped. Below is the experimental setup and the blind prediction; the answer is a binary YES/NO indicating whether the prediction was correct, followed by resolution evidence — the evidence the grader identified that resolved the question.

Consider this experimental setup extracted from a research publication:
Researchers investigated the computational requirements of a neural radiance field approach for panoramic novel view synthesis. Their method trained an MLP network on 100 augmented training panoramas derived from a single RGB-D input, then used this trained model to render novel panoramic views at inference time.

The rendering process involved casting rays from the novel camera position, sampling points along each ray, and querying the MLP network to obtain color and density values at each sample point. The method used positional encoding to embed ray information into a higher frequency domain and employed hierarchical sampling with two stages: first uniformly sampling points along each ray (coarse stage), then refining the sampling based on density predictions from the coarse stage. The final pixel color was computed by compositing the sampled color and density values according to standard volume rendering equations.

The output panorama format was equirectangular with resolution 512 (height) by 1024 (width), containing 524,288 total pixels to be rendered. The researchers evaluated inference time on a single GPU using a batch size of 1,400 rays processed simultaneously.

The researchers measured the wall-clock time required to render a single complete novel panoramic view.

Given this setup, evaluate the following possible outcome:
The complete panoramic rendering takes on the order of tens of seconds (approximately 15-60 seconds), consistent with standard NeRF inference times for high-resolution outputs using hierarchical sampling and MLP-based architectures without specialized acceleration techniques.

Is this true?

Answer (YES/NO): YES